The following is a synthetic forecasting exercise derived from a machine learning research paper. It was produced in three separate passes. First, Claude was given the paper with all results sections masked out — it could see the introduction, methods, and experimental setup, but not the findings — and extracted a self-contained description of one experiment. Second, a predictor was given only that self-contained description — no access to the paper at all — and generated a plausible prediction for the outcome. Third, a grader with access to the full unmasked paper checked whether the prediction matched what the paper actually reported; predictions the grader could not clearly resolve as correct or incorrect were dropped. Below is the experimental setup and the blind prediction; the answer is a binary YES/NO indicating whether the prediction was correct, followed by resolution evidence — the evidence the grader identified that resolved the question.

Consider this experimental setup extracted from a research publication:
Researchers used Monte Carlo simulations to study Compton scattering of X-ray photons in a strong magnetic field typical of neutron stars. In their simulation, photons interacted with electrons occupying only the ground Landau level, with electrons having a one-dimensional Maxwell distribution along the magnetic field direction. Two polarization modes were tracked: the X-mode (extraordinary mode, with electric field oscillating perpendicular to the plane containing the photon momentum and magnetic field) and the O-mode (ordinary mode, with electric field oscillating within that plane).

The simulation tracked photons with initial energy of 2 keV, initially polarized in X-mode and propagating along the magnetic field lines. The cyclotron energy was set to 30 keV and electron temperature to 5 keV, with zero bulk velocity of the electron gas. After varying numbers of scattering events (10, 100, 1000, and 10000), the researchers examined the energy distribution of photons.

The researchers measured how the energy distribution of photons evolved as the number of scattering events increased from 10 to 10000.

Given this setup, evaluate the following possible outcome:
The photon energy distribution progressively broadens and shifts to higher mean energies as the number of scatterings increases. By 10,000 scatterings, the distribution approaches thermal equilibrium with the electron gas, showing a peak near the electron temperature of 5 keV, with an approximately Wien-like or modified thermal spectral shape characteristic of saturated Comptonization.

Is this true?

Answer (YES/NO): NO